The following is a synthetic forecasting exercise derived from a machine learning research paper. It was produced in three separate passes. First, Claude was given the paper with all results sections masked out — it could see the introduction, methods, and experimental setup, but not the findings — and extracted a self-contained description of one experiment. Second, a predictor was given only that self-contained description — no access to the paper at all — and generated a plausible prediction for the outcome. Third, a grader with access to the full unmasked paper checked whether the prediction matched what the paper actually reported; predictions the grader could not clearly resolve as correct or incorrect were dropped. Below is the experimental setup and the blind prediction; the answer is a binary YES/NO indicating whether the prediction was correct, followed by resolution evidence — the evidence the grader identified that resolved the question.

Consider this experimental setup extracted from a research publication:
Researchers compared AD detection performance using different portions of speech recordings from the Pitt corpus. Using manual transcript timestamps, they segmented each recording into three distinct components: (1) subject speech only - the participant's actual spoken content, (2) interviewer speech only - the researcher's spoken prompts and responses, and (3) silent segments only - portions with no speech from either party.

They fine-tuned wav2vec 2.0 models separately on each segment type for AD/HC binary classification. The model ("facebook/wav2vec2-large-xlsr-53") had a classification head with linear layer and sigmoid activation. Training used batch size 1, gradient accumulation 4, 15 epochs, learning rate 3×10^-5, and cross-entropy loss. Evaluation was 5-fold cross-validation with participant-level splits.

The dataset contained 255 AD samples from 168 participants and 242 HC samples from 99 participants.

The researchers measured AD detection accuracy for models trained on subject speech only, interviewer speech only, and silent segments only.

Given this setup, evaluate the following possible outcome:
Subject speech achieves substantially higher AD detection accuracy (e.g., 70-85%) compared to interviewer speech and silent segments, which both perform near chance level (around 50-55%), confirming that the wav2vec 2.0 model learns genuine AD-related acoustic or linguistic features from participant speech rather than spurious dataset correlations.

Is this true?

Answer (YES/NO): NO